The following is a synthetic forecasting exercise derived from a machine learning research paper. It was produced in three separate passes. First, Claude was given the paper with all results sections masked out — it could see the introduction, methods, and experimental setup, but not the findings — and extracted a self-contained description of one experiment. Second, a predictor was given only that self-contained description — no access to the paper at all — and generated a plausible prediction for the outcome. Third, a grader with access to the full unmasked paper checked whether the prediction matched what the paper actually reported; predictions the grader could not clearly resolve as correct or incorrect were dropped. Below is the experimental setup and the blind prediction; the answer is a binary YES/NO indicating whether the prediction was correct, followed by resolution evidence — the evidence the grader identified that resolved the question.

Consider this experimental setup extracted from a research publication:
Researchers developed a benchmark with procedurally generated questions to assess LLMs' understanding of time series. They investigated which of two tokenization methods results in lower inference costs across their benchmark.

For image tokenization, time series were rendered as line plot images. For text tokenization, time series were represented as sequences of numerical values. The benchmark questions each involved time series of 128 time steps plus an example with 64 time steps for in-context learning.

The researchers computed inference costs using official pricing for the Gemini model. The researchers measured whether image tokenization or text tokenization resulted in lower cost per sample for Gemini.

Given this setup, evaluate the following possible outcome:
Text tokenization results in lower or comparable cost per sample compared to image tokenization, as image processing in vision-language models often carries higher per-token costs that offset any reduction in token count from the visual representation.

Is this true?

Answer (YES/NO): YES